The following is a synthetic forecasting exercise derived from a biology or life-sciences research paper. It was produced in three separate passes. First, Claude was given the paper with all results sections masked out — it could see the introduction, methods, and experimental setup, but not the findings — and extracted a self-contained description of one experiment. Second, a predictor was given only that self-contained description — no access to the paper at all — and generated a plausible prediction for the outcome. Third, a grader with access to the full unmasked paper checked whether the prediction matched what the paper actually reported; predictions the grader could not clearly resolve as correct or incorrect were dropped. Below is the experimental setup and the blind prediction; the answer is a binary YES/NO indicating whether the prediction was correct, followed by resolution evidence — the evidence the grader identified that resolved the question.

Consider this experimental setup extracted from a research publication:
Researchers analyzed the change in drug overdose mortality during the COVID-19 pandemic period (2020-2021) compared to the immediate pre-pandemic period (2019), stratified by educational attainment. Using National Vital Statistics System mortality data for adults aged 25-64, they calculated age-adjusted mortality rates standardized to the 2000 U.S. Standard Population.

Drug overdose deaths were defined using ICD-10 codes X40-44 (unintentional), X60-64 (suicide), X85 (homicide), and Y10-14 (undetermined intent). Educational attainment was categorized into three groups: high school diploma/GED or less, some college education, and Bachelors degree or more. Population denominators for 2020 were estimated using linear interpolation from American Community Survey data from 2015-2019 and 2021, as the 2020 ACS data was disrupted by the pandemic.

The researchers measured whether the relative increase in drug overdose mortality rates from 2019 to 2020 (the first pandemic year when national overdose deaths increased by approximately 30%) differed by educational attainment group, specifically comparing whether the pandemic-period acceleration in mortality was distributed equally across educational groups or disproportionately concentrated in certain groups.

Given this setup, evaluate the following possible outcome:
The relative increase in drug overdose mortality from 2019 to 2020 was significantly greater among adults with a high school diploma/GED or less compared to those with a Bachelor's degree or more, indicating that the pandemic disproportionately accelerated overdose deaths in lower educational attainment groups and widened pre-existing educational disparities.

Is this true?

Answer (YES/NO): YES